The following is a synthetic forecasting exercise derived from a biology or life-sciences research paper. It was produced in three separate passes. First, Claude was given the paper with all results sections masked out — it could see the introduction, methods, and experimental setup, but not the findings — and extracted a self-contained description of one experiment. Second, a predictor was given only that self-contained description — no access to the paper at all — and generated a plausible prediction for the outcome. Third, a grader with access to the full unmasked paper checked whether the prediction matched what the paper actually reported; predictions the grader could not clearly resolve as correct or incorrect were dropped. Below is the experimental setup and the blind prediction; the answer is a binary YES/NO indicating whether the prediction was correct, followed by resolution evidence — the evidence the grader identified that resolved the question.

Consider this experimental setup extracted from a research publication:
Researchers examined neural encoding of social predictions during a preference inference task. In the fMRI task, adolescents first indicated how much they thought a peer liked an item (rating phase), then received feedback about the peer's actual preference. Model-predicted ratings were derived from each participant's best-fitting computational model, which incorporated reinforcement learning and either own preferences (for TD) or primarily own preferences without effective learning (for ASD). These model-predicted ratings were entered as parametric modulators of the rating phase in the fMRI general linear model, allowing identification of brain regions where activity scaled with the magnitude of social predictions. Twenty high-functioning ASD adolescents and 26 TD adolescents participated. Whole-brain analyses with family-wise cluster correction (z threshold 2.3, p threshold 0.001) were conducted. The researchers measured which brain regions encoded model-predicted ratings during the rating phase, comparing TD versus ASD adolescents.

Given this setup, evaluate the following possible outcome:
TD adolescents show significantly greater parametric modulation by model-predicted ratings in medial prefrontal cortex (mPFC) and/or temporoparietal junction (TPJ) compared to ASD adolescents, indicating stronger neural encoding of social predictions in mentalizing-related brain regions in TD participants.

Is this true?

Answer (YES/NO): NO